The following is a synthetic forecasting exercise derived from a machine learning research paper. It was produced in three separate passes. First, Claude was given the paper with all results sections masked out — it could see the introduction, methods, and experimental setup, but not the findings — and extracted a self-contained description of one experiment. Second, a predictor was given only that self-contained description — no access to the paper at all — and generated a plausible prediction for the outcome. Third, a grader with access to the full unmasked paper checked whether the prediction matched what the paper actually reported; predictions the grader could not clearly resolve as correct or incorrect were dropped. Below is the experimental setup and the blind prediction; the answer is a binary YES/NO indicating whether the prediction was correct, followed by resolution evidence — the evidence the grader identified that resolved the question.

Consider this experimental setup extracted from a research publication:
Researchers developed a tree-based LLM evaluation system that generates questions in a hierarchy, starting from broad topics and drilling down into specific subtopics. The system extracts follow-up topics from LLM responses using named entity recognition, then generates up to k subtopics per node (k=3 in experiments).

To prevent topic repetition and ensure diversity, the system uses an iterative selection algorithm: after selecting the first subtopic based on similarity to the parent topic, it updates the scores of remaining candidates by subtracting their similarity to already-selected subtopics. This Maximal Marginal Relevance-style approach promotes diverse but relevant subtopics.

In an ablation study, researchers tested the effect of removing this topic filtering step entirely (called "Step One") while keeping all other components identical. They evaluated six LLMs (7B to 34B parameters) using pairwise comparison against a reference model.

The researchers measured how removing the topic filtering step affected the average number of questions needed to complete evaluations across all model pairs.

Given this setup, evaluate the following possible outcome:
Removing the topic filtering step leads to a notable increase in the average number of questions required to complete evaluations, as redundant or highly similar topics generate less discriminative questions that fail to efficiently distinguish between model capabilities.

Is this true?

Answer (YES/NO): NO